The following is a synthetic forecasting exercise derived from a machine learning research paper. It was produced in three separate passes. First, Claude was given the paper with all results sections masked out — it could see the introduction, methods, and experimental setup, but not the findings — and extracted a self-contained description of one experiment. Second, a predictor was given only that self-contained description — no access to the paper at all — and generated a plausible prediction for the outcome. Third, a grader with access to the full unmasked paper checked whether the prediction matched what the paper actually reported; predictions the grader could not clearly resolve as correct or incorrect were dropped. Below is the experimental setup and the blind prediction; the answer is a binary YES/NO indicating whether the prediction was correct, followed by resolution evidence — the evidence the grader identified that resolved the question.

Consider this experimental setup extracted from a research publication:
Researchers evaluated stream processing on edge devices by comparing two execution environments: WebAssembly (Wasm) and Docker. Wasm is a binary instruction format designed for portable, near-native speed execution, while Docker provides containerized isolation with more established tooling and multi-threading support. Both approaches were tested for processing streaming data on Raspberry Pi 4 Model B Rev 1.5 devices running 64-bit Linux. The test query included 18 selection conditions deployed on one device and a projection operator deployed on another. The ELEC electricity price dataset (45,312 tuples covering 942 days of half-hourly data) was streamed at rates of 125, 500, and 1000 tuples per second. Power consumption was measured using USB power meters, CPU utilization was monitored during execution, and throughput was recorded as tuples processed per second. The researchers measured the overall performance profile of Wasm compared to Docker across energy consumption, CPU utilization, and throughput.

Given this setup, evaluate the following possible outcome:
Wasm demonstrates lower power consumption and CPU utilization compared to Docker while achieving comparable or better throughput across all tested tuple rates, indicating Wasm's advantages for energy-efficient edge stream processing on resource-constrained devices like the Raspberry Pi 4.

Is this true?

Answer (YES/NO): NO